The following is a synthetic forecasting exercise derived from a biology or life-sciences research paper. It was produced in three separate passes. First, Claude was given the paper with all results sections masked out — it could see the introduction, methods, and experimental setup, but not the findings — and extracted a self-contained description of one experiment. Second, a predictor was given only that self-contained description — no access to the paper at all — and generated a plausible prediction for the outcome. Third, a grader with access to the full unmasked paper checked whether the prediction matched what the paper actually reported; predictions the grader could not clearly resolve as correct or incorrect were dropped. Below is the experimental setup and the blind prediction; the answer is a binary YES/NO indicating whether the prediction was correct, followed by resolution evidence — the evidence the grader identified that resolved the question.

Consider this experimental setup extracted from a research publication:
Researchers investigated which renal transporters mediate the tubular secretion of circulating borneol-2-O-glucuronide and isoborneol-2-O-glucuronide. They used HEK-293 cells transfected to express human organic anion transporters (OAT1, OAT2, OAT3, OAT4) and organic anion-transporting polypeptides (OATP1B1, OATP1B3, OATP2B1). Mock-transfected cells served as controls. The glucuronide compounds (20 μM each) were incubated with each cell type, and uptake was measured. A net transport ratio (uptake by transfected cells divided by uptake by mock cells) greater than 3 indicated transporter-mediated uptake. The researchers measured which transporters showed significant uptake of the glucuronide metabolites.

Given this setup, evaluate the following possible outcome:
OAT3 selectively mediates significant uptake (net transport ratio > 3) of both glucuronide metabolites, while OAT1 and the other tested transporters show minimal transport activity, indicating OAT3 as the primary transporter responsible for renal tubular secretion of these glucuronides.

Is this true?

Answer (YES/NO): NO